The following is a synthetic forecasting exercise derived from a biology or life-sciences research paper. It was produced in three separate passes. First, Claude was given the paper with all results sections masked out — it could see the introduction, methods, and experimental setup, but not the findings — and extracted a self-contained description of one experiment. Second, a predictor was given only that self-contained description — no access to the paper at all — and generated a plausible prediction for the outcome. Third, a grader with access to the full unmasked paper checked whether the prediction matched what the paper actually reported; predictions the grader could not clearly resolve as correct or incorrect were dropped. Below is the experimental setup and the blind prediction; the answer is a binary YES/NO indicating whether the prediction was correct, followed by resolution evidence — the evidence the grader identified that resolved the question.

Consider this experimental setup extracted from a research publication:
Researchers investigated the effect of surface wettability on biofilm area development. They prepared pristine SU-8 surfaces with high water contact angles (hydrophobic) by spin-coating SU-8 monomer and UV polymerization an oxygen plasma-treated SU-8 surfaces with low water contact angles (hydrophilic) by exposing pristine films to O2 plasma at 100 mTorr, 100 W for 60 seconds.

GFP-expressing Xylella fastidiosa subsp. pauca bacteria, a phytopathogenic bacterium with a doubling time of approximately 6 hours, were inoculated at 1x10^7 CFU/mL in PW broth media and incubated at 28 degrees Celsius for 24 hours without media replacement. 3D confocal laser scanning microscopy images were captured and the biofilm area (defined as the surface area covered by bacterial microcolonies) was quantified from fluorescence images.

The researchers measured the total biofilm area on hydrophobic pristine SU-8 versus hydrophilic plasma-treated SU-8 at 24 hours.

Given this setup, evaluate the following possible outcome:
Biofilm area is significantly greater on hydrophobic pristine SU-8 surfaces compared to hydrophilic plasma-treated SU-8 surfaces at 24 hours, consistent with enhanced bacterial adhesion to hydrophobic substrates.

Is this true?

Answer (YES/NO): YES